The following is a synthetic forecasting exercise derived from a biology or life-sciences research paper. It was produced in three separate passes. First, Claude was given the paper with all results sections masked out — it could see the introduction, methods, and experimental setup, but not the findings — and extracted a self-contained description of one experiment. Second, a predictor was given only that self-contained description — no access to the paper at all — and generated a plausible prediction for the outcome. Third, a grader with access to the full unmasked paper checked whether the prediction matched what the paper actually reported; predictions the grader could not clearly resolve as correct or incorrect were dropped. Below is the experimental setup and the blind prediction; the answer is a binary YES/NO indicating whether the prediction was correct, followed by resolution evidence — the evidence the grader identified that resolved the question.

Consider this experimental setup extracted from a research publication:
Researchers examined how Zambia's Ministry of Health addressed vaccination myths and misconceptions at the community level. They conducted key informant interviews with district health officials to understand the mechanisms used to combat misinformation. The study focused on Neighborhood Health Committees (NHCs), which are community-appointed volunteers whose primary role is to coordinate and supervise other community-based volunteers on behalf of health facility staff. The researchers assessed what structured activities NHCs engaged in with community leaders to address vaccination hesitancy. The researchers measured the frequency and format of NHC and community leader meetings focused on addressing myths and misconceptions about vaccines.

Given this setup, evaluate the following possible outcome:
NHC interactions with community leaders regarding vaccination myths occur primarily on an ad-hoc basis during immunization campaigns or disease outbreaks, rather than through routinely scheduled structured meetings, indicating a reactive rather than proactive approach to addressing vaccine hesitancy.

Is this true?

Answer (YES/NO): NO